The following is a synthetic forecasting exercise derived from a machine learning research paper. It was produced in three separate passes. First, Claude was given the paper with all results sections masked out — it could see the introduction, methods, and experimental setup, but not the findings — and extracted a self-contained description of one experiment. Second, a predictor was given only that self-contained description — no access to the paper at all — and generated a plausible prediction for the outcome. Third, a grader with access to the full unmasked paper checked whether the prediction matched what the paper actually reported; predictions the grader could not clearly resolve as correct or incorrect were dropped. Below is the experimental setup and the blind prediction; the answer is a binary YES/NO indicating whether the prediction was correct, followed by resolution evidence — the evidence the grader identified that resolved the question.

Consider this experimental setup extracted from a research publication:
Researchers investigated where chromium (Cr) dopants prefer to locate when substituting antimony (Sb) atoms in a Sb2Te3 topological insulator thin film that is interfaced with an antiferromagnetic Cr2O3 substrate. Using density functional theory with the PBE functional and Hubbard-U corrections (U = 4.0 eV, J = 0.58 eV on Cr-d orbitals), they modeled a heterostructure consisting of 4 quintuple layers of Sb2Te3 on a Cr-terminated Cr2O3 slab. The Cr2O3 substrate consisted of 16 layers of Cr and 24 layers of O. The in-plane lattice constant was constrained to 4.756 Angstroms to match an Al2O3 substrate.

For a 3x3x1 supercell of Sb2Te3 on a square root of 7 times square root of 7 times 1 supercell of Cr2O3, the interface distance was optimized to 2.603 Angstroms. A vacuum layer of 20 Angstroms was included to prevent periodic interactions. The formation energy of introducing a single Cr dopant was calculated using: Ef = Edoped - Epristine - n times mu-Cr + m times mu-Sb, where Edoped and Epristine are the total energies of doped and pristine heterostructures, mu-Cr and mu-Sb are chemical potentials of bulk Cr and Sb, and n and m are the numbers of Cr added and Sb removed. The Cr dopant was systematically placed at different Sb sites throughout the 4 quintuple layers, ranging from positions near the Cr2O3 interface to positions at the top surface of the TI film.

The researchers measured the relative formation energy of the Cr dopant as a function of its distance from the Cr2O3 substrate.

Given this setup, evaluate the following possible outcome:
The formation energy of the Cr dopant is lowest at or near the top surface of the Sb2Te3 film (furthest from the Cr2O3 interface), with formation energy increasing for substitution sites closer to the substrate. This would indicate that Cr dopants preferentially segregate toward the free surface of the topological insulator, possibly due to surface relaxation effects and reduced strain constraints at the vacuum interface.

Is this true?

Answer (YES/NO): NO